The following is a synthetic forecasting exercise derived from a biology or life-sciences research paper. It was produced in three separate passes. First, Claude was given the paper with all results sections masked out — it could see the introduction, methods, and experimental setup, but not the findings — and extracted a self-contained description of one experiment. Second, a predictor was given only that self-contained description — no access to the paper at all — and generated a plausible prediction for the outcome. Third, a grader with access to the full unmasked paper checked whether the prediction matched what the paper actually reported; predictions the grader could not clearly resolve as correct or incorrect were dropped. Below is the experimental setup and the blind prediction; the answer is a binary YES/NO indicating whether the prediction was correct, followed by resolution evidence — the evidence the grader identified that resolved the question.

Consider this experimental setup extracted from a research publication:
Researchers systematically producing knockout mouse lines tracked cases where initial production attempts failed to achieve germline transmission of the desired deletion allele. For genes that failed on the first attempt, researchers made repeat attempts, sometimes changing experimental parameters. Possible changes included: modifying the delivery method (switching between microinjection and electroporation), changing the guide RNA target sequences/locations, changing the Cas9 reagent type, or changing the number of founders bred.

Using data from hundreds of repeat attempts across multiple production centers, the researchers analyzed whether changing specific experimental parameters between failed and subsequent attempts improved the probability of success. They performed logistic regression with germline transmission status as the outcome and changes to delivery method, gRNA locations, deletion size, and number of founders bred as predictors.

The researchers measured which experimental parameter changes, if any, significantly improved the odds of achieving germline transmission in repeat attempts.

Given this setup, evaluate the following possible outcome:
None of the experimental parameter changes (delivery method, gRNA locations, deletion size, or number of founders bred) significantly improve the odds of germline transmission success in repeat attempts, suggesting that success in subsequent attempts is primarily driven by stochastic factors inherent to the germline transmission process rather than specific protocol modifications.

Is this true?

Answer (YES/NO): NO